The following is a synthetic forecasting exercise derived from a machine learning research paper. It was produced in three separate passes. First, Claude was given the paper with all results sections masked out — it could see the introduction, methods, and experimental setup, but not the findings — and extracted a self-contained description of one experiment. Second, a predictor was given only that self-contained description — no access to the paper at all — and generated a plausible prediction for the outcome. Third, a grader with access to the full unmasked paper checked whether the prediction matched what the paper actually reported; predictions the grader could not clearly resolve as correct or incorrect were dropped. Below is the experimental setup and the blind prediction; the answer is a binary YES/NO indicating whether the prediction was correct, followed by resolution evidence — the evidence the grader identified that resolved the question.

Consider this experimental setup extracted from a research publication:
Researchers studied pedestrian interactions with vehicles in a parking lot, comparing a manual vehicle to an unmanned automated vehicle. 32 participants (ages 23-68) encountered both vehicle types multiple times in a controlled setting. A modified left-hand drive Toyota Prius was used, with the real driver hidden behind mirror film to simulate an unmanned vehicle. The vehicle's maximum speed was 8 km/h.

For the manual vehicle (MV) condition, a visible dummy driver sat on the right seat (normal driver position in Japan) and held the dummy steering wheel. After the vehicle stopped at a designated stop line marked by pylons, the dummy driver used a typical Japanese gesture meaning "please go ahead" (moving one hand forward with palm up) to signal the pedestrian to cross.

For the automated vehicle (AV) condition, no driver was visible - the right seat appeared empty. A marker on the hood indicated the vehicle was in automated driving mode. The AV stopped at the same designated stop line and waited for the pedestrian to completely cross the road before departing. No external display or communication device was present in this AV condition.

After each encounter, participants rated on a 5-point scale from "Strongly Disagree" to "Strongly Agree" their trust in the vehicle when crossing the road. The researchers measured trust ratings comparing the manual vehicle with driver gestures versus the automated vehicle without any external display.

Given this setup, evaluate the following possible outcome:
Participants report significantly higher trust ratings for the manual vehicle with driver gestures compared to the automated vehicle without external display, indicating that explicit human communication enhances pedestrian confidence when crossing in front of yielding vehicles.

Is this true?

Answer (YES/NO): YES